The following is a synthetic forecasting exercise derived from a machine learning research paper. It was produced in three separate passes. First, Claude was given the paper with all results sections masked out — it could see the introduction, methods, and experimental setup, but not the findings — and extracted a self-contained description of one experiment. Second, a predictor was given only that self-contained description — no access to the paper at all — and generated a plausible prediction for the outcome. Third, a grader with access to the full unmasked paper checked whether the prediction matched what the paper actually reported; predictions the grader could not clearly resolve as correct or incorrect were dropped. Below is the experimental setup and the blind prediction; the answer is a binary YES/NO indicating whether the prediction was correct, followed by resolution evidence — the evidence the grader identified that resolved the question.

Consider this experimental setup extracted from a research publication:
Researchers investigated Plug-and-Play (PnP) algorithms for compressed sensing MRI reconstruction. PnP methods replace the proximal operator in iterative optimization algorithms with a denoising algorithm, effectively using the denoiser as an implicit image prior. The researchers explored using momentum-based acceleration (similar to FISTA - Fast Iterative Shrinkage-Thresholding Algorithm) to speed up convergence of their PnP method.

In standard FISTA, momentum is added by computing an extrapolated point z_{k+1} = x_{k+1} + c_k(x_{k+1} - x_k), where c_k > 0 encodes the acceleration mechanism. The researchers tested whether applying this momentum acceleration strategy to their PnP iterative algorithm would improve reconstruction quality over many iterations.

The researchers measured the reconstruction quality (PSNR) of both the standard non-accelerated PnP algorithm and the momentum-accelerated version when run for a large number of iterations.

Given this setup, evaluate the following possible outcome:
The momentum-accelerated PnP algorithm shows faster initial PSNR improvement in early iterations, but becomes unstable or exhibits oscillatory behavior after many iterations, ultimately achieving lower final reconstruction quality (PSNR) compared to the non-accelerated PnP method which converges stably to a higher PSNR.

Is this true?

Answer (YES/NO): NO